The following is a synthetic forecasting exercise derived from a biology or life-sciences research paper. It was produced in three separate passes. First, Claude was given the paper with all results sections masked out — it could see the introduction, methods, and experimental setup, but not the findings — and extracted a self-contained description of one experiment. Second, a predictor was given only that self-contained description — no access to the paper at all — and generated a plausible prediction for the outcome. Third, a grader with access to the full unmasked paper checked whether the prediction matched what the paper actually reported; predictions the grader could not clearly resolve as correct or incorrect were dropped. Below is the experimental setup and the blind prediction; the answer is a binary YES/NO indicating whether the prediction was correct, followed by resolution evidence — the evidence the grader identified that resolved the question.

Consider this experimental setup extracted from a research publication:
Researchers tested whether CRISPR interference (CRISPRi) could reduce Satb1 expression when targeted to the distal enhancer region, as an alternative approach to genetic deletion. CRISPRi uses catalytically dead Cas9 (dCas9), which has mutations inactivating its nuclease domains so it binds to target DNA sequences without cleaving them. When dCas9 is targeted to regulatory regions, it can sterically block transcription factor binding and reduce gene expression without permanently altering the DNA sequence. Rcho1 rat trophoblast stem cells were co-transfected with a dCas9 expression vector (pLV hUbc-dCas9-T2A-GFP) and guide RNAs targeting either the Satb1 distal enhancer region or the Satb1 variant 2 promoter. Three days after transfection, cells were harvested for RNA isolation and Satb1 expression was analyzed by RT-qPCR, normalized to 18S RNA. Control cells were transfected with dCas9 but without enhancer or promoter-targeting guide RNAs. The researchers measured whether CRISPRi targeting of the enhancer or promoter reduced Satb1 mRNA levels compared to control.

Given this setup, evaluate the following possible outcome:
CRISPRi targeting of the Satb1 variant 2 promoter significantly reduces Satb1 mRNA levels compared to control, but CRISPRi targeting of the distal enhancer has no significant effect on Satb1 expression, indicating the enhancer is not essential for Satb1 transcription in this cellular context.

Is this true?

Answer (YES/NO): NO